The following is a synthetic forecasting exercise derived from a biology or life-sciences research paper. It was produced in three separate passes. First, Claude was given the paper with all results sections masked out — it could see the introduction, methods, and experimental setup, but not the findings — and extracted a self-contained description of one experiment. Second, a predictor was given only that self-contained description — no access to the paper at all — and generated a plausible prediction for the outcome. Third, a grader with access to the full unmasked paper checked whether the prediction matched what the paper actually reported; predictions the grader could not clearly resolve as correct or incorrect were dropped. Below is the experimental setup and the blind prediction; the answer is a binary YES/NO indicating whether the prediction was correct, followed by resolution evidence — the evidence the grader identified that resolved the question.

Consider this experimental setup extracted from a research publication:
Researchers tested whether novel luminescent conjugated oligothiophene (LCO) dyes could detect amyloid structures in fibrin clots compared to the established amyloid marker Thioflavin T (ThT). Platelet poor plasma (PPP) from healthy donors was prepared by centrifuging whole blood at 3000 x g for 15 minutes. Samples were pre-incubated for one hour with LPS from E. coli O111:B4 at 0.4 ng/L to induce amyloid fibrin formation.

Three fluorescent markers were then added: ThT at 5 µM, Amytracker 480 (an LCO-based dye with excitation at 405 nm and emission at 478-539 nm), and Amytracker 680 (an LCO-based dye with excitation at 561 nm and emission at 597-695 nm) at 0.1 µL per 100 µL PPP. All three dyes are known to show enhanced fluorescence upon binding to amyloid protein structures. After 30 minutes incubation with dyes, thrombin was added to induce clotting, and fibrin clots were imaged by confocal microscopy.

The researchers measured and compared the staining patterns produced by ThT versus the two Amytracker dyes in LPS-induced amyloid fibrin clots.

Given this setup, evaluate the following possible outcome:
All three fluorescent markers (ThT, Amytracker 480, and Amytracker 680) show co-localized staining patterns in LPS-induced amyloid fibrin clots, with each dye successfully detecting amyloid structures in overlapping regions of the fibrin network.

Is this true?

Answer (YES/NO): NO